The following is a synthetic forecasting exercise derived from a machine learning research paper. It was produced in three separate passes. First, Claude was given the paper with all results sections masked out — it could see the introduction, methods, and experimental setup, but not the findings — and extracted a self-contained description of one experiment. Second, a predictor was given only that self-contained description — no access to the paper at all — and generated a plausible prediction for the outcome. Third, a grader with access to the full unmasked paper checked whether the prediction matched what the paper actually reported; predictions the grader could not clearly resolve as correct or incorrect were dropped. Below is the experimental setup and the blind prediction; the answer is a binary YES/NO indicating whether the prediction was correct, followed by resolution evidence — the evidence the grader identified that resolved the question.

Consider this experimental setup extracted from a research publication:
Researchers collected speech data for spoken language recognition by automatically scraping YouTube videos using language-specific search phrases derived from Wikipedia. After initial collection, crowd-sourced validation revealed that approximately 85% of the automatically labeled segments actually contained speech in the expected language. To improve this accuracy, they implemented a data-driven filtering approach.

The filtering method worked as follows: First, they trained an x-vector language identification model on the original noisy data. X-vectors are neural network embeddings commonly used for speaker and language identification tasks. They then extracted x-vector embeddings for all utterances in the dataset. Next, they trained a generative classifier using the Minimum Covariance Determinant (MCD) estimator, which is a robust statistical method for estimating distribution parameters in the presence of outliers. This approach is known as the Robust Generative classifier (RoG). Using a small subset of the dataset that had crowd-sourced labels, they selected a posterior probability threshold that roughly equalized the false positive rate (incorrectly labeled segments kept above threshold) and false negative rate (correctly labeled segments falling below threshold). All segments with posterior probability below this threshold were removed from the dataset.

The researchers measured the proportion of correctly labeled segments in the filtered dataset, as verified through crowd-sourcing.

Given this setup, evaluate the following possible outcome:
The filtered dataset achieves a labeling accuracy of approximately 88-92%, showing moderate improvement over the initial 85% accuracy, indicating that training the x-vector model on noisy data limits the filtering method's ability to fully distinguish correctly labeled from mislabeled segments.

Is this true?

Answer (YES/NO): NO